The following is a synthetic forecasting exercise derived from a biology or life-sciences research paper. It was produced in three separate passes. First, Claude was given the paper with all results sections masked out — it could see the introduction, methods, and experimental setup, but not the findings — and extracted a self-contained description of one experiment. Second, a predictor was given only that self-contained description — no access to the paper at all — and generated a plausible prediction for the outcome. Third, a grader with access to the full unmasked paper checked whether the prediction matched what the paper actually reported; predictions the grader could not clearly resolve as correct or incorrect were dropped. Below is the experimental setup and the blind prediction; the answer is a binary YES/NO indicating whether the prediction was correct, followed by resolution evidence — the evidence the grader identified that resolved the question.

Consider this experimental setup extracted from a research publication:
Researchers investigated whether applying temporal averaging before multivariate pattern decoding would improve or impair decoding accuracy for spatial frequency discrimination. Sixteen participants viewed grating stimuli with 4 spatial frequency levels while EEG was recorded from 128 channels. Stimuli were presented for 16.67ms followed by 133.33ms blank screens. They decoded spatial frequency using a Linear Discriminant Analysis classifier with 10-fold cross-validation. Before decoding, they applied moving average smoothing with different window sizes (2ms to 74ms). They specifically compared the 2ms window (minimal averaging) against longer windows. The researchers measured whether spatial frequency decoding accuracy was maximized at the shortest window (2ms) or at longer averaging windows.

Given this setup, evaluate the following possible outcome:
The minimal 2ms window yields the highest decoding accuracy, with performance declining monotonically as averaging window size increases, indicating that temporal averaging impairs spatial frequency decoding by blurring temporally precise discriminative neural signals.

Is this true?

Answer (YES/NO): NO